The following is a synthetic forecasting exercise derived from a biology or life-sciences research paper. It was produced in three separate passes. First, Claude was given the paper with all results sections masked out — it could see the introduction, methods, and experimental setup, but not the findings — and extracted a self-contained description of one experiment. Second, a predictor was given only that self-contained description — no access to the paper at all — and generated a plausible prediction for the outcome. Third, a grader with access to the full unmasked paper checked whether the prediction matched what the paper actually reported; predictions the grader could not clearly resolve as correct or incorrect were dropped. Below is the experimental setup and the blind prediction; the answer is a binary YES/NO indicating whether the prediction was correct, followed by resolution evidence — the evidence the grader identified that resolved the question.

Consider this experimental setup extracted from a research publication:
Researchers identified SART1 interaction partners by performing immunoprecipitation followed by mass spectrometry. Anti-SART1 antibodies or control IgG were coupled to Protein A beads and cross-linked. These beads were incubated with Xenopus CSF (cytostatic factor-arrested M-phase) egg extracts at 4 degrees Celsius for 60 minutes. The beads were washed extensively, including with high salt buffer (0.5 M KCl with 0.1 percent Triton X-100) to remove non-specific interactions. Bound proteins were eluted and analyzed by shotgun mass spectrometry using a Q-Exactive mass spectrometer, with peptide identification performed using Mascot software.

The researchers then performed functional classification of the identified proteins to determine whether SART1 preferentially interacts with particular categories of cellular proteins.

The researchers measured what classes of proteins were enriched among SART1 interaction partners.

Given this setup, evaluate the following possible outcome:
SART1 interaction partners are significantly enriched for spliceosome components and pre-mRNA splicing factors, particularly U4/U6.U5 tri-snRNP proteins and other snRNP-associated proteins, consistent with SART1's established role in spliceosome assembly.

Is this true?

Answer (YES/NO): YES